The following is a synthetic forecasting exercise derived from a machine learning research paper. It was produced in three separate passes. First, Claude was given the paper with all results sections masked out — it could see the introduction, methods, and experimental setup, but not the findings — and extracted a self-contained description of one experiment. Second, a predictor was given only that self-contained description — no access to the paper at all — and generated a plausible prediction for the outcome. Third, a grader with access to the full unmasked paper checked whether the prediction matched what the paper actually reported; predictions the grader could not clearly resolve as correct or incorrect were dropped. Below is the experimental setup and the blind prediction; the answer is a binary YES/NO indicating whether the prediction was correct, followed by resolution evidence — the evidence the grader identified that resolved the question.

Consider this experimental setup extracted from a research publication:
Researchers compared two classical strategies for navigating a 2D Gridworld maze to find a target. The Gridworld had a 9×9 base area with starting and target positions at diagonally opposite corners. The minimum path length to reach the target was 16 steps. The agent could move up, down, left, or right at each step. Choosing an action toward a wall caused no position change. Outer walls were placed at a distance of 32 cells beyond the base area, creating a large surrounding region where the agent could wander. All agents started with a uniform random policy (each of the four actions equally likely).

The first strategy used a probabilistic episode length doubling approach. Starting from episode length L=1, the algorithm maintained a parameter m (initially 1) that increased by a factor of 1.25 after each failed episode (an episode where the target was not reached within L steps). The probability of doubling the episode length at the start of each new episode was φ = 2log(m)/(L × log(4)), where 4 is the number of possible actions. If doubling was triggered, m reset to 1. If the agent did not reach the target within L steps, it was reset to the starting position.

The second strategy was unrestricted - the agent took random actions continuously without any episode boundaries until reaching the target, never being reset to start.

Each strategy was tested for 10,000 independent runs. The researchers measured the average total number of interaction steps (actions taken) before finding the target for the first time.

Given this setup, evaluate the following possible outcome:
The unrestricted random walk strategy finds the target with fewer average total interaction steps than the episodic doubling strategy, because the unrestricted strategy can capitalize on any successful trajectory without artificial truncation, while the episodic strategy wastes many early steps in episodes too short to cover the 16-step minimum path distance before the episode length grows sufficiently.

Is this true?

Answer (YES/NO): NO